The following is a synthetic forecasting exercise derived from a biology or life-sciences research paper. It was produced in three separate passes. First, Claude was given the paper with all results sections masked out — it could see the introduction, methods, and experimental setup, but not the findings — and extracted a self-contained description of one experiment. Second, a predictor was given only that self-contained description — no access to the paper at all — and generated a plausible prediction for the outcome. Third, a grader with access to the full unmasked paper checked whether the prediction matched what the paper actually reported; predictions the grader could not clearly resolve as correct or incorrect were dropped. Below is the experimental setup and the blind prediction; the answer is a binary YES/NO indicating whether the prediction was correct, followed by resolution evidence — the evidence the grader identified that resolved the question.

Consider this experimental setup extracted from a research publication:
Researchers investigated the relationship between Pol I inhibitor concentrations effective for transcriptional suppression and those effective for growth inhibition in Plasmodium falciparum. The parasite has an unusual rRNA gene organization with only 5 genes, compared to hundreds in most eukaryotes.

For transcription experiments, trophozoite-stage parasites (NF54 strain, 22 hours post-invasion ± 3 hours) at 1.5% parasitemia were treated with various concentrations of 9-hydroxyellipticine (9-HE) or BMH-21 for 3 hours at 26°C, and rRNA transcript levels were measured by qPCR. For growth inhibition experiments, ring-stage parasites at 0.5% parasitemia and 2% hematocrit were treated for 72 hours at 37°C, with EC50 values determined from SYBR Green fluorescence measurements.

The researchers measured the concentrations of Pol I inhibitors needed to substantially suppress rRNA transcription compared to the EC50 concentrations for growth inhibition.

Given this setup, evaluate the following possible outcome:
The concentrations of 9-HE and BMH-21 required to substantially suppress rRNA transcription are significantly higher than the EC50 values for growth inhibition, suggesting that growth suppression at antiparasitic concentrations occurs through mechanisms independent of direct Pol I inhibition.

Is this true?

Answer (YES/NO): NO